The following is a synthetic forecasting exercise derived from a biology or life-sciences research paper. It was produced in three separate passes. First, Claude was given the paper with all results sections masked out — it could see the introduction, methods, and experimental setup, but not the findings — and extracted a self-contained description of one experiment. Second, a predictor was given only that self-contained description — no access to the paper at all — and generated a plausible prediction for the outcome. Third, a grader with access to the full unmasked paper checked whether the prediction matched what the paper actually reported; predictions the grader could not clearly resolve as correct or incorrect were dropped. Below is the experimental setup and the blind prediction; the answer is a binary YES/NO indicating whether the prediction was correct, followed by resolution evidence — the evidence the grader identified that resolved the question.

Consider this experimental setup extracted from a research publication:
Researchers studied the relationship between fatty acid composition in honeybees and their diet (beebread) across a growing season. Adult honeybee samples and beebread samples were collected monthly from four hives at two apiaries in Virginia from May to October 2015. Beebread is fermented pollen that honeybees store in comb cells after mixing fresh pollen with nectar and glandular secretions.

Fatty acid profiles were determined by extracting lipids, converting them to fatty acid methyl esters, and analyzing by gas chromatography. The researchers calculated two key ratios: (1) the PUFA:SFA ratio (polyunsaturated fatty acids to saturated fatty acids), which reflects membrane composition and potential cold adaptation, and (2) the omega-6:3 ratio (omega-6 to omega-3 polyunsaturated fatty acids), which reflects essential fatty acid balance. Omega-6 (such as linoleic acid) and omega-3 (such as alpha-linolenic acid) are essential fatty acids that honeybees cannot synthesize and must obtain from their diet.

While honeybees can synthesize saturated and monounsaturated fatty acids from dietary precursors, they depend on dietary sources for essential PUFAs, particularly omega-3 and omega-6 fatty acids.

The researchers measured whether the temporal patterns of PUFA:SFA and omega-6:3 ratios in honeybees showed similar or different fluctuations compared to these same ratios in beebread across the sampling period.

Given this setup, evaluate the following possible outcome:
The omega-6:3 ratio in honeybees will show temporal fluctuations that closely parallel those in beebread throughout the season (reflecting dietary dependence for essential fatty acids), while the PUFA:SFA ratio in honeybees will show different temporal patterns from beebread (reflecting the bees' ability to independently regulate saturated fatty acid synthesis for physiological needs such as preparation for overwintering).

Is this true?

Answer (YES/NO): NO